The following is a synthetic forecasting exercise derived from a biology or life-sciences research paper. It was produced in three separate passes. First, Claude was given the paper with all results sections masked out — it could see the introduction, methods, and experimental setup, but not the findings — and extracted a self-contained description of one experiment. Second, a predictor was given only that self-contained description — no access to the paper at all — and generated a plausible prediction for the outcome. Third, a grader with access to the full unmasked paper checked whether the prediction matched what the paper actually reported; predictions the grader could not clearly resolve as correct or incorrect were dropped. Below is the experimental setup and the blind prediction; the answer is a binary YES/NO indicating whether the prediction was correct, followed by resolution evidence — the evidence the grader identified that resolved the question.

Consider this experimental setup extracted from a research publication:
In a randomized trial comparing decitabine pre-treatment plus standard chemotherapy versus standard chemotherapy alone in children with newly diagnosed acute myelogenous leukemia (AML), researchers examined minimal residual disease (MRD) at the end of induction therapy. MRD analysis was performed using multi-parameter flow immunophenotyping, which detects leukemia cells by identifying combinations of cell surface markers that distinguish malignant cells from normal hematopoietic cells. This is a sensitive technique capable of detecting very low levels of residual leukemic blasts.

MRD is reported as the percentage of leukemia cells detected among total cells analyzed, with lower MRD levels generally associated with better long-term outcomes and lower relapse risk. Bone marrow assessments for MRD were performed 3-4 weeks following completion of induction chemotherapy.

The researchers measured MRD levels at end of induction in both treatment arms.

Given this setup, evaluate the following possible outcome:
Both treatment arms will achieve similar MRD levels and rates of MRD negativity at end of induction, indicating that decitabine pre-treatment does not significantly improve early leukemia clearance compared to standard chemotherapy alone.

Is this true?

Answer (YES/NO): NO